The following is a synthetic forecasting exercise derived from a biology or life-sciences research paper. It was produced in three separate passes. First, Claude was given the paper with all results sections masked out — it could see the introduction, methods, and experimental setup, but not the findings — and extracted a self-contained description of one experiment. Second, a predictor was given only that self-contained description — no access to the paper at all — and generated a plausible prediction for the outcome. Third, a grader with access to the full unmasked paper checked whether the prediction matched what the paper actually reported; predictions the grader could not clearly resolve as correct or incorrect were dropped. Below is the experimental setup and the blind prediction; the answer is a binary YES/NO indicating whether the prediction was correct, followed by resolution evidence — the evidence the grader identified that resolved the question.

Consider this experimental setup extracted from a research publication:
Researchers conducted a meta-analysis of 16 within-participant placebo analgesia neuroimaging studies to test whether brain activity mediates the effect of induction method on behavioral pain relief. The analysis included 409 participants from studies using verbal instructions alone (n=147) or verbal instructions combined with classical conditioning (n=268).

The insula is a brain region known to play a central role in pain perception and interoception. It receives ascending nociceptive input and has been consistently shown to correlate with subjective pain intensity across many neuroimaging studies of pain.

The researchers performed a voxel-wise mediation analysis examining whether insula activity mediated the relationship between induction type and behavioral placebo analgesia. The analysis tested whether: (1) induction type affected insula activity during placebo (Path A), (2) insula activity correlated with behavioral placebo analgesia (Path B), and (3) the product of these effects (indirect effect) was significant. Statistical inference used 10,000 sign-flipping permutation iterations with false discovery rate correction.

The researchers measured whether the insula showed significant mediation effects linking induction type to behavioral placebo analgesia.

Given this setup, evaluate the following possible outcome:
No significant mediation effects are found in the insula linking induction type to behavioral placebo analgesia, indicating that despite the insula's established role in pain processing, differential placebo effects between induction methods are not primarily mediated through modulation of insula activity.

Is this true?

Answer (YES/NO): NO